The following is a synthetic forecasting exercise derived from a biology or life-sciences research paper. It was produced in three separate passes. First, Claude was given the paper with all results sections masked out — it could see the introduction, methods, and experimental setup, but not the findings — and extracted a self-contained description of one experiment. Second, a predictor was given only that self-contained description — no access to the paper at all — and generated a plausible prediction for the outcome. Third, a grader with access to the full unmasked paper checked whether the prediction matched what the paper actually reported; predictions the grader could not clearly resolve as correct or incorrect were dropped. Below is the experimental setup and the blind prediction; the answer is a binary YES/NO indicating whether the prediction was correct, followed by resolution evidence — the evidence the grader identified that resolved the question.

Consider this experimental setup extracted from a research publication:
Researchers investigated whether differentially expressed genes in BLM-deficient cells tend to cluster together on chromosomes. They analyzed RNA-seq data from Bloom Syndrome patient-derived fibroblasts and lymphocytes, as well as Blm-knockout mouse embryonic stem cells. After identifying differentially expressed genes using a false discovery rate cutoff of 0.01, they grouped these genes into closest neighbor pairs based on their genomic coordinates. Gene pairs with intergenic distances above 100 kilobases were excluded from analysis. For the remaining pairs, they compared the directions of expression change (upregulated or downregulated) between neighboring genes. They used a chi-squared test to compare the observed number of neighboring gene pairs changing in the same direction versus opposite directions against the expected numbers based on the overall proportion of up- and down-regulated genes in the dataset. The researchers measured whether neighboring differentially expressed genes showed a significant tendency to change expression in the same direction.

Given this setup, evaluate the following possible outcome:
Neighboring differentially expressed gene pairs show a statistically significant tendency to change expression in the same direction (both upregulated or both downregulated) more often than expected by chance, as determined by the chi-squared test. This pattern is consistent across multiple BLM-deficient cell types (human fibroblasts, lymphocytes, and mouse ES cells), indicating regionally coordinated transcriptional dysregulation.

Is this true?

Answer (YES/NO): YES